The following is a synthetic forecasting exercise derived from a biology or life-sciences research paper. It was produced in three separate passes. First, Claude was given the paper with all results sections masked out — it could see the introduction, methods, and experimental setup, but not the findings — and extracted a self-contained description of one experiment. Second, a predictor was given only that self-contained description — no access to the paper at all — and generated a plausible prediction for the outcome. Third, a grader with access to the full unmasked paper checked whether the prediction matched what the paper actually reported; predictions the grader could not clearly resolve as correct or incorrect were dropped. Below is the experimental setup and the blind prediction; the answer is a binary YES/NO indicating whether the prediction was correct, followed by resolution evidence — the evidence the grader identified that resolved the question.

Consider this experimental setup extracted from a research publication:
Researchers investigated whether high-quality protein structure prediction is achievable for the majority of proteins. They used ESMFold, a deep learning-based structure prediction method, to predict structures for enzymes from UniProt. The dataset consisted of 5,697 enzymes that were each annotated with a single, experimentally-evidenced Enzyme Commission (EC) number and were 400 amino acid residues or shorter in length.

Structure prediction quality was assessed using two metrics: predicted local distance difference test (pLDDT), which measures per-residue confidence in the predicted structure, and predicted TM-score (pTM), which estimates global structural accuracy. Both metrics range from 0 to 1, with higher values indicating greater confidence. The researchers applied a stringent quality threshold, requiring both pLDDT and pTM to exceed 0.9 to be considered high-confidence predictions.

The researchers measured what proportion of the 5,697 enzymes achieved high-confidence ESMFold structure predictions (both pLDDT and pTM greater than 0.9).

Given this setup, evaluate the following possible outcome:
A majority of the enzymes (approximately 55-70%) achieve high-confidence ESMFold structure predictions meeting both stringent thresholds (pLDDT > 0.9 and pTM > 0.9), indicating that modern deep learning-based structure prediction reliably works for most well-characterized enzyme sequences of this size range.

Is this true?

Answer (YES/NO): NO